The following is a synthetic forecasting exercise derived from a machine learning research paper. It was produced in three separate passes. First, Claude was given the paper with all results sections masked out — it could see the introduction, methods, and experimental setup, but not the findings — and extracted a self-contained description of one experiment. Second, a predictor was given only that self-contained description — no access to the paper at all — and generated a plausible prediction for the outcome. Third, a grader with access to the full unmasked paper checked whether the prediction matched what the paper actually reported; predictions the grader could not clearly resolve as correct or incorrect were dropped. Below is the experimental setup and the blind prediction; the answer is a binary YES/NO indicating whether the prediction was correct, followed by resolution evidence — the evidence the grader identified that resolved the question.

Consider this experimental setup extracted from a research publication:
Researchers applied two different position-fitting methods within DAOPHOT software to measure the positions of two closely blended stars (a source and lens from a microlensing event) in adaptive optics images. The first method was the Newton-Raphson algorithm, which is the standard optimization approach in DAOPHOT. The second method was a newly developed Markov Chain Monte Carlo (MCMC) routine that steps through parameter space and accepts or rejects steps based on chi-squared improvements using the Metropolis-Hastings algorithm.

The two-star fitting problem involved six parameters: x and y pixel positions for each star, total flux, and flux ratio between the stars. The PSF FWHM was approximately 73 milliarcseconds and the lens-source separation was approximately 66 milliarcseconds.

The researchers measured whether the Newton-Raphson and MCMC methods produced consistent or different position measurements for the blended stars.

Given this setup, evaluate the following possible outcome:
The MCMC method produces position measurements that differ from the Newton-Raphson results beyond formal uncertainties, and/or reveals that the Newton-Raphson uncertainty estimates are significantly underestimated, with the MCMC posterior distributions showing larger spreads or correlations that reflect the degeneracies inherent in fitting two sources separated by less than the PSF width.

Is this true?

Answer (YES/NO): NO